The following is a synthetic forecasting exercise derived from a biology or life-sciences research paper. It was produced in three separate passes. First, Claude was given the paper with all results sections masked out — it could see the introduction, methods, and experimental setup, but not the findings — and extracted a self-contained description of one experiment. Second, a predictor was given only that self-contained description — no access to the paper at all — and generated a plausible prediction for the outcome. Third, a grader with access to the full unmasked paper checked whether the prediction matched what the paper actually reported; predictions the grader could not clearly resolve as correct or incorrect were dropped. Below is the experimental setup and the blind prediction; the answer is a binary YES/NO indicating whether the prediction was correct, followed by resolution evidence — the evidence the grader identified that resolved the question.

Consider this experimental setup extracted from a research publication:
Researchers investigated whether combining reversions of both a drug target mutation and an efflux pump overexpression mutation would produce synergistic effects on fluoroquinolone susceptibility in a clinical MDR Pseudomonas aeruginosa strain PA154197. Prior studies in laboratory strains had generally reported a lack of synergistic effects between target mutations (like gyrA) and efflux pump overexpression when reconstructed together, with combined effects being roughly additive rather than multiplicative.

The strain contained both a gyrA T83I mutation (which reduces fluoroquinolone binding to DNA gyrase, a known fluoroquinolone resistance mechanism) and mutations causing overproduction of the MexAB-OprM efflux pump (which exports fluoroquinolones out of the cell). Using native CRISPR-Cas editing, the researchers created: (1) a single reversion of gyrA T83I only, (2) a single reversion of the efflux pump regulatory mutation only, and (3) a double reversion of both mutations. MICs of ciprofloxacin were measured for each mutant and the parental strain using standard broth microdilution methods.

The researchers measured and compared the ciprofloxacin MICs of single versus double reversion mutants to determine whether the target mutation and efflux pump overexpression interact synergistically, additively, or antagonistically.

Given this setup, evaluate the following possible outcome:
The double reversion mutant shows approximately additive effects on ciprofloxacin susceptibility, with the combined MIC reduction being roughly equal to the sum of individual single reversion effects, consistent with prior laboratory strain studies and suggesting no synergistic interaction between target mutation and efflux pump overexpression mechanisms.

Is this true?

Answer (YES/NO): NO